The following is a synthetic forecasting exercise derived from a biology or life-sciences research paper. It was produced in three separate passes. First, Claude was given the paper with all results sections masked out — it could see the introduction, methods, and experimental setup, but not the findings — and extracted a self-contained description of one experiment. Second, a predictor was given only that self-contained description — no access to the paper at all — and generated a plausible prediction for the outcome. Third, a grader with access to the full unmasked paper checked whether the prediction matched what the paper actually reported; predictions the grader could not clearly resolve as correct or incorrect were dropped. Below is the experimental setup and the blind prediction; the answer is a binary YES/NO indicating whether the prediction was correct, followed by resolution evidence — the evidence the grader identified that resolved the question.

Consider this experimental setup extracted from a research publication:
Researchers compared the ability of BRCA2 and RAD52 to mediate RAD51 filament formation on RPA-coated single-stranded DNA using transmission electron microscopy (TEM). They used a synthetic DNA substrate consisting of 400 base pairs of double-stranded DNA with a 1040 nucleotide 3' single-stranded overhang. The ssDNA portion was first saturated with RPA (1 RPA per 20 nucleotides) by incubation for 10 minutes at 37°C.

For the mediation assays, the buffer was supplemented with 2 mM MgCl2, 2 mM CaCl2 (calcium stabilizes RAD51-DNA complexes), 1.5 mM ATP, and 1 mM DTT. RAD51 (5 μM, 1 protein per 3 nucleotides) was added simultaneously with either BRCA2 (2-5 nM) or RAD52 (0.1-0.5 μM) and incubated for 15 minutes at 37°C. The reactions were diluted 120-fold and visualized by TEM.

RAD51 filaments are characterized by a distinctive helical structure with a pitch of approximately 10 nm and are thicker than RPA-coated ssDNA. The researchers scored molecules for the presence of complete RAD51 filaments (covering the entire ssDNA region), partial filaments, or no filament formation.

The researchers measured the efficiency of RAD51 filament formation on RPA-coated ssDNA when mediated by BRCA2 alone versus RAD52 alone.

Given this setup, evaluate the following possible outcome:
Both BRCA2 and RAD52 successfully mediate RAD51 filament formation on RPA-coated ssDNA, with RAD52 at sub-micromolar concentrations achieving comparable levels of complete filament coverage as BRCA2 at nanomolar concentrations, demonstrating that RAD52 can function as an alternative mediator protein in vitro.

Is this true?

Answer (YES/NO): NO